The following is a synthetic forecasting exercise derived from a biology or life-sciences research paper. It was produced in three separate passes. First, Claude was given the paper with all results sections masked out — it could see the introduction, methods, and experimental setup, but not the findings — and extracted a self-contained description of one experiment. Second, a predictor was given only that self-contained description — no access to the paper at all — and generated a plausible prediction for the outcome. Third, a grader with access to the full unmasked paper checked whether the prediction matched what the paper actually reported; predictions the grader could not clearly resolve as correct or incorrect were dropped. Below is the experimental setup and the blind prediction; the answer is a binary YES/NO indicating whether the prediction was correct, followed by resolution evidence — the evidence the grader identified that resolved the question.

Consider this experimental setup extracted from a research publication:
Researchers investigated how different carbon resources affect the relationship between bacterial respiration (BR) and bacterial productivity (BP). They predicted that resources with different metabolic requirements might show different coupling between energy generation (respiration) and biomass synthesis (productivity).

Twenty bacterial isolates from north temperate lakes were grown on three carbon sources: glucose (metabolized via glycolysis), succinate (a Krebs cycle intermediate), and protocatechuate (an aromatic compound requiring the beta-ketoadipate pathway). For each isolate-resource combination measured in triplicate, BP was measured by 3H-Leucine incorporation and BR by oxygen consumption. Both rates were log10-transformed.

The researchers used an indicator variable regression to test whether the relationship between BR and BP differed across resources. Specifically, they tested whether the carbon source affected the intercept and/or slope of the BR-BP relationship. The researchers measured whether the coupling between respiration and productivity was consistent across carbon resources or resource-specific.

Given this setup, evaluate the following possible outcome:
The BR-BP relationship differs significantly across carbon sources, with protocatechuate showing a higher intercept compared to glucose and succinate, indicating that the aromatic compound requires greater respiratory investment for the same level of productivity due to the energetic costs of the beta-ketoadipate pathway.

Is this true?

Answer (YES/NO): NO